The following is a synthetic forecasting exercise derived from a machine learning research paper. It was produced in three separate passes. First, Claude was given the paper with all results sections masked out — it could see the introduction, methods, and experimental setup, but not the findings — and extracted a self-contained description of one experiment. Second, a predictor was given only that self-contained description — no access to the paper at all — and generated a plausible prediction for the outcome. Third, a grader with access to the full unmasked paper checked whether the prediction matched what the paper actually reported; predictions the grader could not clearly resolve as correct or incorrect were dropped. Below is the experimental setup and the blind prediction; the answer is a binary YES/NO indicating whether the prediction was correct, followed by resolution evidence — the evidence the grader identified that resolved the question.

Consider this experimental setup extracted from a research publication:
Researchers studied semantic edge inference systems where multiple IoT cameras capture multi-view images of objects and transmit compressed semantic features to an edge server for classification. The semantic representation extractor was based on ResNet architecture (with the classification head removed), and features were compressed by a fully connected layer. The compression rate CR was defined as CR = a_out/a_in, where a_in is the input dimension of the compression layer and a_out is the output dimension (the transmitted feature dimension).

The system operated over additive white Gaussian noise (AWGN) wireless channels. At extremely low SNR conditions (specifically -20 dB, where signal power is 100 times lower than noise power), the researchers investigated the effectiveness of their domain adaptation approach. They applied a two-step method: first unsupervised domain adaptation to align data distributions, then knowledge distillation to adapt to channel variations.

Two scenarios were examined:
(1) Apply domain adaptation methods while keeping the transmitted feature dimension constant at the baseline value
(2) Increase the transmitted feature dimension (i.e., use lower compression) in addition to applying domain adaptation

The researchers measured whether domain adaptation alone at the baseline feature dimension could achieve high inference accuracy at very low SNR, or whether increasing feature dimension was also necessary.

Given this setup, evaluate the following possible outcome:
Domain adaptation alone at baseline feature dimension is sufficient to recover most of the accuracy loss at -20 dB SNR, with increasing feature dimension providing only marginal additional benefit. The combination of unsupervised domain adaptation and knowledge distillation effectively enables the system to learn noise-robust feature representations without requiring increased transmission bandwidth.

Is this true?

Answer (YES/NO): NO